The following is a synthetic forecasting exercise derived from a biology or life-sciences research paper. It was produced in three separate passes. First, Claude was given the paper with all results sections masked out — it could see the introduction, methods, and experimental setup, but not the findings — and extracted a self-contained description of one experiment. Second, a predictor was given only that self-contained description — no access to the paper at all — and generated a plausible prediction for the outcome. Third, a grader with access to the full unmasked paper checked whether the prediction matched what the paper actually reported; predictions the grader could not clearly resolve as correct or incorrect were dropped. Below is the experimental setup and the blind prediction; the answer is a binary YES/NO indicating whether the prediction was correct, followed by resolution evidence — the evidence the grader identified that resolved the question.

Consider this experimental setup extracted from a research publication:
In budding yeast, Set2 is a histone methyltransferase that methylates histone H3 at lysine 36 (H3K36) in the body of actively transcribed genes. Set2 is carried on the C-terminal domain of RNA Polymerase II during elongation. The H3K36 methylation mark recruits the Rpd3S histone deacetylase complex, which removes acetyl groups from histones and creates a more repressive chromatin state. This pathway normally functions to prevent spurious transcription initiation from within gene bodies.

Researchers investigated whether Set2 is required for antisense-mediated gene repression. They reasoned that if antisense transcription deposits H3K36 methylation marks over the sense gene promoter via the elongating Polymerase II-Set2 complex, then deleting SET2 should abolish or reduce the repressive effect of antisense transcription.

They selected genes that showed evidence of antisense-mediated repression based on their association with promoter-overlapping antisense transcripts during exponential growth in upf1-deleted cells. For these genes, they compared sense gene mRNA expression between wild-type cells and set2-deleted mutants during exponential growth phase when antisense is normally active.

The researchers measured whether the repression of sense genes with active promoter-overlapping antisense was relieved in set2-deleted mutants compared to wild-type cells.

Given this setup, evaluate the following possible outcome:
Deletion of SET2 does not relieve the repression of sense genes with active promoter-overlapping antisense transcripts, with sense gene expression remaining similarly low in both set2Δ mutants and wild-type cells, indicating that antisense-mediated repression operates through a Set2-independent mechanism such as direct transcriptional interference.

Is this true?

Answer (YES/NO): NO